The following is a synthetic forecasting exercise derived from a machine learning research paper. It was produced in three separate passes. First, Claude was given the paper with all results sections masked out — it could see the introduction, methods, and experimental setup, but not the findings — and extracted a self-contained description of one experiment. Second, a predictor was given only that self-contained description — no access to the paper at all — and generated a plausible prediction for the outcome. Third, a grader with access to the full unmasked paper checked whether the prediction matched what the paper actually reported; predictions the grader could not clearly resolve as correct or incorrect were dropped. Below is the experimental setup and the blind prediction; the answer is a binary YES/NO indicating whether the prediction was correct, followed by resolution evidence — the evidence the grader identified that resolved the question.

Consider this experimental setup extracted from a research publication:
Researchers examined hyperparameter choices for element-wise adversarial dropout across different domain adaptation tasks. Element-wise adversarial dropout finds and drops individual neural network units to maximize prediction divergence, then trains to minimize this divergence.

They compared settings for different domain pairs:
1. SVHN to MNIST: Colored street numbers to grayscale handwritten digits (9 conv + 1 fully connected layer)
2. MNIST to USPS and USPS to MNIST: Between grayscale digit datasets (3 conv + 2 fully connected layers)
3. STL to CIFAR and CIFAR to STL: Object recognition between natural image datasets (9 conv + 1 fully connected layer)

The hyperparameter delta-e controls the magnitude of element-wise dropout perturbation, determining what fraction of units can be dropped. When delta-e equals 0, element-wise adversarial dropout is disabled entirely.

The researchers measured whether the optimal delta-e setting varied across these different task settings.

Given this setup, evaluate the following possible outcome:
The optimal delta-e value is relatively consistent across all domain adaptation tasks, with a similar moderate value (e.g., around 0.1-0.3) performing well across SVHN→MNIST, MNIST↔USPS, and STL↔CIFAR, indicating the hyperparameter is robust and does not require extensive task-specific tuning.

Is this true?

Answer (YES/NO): NO